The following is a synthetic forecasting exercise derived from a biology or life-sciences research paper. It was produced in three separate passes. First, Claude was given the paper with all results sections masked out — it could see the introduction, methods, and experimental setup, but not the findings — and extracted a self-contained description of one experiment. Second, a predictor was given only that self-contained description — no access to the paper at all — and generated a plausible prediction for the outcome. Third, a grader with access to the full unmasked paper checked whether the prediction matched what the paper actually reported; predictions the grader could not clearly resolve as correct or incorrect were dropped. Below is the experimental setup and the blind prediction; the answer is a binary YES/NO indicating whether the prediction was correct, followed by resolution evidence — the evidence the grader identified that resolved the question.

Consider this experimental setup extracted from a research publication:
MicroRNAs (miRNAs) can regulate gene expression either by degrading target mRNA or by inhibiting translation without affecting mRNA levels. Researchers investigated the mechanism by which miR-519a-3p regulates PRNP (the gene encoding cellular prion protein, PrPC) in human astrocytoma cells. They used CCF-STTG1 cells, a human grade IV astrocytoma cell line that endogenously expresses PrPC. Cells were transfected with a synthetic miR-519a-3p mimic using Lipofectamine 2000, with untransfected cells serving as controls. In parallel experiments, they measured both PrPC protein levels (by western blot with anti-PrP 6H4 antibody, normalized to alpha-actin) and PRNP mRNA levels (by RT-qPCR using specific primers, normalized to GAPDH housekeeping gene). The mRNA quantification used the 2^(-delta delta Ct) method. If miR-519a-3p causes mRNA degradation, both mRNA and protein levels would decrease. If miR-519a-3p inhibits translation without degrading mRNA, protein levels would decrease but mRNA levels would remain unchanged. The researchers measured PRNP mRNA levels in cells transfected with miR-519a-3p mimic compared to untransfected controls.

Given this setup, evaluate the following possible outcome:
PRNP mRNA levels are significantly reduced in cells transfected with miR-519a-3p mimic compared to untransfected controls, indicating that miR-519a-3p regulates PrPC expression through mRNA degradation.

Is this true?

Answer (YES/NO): NO